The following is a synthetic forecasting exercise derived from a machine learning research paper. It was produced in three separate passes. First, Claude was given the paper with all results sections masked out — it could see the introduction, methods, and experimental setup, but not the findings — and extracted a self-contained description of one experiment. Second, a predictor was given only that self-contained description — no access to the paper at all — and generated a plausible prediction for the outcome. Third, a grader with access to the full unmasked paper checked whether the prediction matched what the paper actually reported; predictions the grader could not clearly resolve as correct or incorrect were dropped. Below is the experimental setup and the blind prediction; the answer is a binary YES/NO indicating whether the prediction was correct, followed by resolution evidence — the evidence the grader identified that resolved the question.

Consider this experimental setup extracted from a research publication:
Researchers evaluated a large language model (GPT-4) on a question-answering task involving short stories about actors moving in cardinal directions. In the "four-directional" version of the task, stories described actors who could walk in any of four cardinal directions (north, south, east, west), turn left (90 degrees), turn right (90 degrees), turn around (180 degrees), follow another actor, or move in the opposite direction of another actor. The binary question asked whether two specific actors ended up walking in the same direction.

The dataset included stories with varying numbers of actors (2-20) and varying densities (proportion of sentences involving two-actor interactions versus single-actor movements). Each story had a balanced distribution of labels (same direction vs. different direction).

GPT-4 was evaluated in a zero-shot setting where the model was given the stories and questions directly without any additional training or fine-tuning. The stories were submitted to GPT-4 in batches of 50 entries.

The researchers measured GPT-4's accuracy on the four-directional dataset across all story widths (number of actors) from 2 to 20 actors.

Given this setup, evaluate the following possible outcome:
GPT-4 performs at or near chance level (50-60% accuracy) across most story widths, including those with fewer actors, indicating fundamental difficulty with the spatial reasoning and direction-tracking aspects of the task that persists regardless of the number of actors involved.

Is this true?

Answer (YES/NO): YES